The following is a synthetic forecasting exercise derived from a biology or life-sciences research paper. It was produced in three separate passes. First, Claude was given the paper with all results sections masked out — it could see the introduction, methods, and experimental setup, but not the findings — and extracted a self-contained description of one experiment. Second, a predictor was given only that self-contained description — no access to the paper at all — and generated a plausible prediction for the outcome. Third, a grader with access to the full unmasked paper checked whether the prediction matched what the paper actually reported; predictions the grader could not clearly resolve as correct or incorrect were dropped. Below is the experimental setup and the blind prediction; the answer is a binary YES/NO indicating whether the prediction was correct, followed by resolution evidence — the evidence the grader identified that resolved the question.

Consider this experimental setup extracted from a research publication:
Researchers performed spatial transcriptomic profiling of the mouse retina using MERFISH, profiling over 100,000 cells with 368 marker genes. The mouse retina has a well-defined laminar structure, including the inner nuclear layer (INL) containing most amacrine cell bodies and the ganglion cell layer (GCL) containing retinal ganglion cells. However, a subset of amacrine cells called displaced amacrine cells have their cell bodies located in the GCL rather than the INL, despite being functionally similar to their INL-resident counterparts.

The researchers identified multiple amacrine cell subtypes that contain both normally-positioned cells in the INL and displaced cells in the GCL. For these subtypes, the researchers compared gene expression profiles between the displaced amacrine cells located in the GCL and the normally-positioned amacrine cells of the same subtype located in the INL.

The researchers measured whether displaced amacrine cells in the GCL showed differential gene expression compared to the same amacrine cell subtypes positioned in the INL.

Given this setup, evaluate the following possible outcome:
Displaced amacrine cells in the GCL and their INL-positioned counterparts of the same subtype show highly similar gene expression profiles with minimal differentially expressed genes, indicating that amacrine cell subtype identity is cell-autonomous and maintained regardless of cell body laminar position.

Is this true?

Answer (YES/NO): NO